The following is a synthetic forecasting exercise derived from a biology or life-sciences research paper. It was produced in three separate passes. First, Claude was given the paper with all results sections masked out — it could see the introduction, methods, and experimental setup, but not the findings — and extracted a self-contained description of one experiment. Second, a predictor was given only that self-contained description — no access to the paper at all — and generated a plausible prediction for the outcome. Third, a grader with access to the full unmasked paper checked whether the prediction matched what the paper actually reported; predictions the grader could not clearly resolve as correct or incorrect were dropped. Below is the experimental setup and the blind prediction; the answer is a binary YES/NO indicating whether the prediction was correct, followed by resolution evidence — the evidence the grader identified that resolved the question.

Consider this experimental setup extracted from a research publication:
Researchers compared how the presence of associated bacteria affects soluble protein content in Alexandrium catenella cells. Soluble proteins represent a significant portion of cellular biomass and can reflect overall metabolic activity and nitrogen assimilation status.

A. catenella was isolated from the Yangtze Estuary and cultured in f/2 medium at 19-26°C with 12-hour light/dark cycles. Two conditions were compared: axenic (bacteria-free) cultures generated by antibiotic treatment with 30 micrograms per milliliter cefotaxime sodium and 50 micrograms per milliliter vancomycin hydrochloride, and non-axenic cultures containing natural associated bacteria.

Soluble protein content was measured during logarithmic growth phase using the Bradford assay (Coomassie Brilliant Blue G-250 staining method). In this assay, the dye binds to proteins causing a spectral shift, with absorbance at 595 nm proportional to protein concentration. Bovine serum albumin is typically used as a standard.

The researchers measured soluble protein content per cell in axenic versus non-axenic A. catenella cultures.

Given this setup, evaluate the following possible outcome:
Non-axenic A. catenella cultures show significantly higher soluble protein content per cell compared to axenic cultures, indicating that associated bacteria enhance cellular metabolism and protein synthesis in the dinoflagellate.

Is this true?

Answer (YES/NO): YES